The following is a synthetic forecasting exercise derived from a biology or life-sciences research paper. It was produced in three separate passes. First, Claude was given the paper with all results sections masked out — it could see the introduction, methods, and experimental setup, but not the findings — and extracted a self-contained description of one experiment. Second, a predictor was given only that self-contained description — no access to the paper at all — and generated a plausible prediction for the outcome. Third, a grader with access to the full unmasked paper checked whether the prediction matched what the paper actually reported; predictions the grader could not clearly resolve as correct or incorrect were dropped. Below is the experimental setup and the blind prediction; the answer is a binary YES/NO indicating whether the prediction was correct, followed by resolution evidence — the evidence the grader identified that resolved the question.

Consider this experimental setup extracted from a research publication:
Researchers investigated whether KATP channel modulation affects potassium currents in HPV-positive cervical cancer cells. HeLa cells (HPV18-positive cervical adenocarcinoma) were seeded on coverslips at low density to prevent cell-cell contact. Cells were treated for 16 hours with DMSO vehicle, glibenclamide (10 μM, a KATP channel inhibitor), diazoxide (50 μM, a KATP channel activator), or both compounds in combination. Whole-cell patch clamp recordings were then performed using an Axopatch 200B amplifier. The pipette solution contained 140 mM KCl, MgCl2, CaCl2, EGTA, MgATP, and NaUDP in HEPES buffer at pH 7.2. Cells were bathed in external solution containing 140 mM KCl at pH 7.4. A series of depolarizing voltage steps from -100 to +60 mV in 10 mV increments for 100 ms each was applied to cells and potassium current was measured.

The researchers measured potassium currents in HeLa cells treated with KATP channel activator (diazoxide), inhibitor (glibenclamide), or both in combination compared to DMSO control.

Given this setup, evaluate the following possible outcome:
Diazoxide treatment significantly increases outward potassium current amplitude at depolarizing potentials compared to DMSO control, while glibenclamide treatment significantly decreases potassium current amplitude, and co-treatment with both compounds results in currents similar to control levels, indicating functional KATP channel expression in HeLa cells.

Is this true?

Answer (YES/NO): YES